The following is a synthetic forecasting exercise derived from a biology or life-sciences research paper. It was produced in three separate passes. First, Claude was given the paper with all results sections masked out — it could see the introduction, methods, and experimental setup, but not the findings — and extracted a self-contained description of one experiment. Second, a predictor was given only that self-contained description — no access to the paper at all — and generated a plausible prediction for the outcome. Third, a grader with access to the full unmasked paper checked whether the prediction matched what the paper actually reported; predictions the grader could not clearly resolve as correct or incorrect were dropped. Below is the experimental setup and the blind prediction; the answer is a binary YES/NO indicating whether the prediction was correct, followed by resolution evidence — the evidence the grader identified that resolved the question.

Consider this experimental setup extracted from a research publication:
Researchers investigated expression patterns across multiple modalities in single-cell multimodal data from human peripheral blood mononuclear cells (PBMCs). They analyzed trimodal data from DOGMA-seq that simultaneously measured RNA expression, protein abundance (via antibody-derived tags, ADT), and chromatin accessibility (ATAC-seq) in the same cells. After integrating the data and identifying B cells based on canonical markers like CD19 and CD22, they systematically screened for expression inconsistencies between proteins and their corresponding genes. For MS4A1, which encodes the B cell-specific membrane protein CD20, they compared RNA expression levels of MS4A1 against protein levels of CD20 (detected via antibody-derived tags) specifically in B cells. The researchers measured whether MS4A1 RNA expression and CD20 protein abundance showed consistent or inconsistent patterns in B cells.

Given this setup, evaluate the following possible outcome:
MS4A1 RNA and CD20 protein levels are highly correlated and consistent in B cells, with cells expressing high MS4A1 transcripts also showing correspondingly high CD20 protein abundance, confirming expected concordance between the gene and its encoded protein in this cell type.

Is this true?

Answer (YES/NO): NO